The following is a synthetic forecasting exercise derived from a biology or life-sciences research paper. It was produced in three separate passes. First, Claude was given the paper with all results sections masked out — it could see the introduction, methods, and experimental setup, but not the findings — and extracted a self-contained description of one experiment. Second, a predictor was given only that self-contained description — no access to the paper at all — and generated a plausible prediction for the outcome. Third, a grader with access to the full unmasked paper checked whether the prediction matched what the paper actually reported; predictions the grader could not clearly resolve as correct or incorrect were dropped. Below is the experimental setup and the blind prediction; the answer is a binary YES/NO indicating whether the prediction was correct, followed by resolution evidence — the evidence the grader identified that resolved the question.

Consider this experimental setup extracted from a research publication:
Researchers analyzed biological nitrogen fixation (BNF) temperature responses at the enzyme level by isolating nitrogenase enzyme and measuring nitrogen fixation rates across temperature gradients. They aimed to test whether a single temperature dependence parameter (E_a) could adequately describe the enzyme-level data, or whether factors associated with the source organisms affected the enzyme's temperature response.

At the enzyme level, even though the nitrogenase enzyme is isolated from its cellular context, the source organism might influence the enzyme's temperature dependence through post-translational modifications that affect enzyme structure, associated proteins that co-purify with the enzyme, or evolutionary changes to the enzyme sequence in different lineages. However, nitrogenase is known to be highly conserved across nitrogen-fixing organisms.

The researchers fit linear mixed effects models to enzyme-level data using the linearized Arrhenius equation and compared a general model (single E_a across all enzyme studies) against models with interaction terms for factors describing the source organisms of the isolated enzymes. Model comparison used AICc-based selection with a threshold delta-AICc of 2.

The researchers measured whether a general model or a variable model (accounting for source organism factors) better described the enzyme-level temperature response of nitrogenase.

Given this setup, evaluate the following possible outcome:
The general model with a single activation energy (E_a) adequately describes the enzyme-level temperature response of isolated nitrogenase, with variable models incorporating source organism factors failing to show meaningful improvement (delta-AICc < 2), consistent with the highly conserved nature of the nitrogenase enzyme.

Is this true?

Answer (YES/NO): YES